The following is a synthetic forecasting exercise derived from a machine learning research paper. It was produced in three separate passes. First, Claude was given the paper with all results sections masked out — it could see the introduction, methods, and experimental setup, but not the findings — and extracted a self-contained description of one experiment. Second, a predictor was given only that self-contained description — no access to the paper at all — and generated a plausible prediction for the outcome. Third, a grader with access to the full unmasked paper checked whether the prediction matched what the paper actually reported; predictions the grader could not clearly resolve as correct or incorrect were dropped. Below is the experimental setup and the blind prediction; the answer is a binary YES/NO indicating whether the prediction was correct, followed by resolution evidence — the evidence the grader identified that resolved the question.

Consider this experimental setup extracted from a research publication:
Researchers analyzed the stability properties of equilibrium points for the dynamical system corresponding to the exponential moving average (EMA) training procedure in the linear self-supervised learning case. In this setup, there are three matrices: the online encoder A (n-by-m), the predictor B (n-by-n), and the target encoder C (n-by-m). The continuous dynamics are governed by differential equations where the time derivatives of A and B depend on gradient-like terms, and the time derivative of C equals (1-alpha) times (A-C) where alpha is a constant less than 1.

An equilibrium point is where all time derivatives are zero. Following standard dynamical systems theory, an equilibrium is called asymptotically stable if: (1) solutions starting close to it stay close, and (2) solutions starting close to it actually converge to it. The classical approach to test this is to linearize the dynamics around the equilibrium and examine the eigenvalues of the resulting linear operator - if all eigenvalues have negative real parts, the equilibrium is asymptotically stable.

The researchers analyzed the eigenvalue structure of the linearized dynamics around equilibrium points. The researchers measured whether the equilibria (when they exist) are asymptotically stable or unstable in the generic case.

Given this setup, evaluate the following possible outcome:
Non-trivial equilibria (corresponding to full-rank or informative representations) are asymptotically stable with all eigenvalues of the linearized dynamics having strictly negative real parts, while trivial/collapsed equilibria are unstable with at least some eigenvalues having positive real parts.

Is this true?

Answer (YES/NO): NO